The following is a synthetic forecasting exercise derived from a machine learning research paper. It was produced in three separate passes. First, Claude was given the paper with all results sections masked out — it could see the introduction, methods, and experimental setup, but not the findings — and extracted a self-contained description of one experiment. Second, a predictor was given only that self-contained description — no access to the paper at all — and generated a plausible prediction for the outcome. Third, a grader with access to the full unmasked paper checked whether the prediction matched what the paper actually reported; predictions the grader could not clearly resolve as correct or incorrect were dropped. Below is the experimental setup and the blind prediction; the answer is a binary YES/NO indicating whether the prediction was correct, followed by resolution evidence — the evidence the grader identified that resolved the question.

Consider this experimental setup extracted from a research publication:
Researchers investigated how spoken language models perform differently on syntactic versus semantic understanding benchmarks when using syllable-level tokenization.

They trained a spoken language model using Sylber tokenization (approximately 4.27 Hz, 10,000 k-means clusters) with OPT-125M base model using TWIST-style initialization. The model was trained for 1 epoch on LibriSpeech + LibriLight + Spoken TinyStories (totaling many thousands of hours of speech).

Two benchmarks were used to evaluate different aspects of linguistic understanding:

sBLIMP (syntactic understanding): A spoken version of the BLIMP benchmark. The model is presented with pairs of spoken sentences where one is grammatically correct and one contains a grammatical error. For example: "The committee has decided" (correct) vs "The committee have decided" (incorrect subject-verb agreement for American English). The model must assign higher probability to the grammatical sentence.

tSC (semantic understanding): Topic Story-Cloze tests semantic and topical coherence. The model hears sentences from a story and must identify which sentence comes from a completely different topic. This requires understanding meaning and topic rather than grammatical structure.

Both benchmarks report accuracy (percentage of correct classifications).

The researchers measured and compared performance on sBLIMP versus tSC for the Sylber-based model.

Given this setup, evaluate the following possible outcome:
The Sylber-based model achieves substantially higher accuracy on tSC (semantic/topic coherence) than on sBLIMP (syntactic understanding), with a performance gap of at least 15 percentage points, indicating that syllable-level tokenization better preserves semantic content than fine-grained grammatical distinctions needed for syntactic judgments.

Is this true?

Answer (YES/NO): YES